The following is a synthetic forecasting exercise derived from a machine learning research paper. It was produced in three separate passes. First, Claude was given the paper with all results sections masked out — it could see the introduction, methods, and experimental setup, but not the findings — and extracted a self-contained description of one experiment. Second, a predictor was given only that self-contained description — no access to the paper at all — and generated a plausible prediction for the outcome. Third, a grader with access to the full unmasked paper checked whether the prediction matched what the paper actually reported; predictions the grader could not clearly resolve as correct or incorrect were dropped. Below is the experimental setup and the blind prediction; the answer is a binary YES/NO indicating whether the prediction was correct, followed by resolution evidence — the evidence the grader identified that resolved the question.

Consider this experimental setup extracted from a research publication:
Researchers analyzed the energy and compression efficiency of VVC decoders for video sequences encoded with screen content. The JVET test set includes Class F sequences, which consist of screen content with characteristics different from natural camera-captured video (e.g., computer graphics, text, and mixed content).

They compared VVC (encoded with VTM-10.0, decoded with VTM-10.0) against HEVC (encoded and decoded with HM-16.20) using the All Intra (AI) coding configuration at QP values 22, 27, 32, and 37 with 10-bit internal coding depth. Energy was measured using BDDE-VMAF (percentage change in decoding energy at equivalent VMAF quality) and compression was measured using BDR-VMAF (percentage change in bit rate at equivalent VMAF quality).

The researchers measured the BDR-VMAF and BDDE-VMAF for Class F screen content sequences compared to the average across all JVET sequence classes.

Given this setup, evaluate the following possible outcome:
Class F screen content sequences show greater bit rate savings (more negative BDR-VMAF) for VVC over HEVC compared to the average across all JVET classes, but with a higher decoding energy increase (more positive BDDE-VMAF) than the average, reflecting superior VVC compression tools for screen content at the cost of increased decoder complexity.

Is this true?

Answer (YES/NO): NO